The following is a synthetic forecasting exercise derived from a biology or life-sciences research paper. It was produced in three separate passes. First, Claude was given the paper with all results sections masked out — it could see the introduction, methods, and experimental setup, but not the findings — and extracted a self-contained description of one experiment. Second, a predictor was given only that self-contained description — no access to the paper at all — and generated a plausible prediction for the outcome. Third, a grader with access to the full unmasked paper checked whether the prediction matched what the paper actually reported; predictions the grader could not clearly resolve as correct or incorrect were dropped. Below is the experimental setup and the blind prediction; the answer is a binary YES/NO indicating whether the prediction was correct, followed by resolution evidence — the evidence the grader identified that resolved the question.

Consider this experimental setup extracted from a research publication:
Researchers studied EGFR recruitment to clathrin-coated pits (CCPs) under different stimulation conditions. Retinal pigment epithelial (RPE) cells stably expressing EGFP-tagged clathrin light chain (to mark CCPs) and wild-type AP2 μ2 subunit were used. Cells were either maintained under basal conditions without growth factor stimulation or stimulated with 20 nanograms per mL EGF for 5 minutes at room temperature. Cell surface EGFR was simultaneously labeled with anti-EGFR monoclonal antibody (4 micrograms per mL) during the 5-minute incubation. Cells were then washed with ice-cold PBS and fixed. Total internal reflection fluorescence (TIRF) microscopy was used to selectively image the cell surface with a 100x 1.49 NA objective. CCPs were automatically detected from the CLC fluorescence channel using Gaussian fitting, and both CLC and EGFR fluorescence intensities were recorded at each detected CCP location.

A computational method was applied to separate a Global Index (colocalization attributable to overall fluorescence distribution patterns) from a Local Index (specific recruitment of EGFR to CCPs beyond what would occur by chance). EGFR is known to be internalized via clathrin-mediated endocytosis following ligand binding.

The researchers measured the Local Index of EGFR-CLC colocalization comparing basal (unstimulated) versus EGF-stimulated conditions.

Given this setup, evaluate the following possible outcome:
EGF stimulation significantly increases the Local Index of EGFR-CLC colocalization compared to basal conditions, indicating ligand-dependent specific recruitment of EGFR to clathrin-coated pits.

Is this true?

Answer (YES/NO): YES